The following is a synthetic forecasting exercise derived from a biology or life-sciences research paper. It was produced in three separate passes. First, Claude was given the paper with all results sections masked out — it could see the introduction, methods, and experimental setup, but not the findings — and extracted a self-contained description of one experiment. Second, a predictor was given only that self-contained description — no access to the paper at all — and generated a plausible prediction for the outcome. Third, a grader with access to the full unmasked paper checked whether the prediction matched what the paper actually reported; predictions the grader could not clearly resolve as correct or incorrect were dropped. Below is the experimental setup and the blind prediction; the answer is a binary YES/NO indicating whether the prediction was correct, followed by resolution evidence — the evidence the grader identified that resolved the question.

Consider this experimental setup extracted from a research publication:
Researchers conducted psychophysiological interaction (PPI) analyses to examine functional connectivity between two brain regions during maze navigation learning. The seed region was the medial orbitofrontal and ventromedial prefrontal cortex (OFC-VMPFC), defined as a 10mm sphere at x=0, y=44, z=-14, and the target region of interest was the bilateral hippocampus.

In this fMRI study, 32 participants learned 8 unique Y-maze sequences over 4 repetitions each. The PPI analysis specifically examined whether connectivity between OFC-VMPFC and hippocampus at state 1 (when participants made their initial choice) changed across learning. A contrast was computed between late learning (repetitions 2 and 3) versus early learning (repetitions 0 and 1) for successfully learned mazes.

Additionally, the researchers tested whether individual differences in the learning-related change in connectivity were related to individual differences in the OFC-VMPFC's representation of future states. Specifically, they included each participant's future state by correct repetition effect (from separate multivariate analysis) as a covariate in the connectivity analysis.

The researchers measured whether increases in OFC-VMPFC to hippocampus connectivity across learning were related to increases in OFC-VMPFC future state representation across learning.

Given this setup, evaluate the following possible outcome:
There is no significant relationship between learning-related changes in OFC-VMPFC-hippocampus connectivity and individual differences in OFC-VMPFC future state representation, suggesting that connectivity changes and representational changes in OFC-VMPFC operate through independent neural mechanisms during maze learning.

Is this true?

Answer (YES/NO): NO